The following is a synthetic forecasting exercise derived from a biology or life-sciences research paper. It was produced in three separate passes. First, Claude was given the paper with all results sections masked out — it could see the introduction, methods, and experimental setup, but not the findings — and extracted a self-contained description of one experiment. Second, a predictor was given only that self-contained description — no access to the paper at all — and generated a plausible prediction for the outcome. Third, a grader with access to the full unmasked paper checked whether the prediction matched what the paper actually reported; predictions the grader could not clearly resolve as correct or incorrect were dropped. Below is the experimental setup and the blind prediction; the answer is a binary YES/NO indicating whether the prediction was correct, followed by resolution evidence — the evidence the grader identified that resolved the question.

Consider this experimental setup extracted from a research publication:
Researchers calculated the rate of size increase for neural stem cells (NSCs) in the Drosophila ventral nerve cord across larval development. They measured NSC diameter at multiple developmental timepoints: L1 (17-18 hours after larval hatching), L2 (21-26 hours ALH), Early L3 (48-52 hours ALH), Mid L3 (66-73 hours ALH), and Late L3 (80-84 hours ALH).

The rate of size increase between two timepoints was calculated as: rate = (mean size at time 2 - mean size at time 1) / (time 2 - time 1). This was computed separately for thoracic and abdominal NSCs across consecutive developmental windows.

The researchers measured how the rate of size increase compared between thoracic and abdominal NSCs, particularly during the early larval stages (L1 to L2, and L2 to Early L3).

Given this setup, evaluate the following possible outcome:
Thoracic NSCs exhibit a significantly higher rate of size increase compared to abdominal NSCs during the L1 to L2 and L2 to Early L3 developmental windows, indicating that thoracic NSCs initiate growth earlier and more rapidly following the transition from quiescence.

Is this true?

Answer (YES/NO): YES